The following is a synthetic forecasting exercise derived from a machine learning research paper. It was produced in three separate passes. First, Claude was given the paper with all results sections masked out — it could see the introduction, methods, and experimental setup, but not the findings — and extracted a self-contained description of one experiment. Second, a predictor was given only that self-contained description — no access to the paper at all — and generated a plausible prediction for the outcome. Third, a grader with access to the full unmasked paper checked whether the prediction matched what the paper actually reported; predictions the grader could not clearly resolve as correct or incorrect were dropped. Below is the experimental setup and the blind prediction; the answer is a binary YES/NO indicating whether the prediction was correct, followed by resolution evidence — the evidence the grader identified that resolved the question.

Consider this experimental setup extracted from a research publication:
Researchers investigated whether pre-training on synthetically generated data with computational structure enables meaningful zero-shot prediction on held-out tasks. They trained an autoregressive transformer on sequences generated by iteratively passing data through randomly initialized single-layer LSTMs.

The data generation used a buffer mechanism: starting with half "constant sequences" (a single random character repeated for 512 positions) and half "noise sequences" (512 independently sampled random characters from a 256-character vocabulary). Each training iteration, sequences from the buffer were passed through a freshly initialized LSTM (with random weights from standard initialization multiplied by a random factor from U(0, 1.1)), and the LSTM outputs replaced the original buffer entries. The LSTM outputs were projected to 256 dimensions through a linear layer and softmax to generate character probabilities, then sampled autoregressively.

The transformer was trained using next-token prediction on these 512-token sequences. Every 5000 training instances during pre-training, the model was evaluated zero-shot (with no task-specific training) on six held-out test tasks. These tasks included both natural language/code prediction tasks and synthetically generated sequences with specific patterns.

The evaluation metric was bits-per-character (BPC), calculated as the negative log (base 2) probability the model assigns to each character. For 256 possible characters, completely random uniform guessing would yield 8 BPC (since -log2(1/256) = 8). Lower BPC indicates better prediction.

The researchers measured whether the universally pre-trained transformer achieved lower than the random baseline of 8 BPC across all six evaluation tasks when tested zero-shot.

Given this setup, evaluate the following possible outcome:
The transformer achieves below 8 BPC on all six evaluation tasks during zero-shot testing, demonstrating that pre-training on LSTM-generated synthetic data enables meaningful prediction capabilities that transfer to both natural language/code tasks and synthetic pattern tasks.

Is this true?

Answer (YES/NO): YES